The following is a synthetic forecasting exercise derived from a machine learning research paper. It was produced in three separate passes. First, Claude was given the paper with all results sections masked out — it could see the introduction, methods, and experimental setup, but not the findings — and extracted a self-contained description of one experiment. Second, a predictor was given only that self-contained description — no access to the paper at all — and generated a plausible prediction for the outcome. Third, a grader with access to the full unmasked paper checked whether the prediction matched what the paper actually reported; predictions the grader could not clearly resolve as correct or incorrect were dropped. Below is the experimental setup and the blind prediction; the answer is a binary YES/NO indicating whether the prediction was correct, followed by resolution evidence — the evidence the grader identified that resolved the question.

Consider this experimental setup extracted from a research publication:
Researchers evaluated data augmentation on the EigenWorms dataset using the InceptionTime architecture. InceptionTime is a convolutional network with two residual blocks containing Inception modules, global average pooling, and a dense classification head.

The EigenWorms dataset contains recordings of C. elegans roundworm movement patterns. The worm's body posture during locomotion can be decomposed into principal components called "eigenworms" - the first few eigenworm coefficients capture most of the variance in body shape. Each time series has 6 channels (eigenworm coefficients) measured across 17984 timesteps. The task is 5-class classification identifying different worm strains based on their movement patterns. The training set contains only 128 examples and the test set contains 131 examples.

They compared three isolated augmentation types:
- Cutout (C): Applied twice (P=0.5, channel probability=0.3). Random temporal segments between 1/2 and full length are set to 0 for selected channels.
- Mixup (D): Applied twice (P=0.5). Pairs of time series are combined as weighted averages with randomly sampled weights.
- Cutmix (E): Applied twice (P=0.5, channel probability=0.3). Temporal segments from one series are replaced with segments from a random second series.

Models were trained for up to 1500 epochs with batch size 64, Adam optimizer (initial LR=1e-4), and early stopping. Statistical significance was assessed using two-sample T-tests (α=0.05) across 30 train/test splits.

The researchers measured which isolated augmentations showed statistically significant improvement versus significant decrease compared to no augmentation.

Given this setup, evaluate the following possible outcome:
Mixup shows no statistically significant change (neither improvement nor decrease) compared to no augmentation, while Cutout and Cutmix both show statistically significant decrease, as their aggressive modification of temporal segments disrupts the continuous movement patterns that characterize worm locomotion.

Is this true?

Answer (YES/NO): NO